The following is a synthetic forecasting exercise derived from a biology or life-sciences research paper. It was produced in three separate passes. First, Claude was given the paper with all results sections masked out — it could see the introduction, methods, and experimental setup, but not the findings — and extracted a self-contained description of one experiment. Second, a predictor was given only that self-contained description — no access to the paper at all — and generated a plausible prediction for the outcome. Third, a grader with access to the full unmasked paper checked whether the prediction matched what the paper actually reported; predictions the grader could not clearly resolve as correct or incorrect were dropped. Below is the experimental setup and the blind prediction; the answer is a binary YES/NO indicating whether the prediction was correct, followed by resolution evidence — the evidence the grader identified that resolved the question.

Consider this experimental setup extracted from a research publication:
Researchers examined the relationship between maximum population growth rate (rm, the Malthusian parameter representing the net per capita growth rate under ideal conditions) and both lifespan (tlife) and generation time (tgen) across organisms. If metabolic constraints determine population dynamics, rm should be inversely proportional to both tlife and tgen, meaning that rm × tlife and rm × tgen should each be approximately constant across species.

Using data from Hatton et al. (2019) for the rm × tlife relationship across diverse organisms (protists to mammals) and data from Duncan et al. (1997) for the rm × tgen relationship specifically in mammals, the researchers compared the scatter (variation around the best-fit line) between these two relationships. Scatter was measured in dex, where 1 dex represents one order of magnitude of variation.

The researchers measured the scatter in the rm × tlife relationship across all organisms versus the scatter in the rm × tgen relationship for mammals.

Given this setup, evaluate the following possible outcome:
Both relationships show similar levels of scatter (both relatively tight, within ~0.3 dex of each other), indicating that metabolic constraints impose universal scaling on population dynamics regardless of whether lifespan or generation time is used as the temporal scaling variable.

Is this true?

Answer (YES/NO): NO